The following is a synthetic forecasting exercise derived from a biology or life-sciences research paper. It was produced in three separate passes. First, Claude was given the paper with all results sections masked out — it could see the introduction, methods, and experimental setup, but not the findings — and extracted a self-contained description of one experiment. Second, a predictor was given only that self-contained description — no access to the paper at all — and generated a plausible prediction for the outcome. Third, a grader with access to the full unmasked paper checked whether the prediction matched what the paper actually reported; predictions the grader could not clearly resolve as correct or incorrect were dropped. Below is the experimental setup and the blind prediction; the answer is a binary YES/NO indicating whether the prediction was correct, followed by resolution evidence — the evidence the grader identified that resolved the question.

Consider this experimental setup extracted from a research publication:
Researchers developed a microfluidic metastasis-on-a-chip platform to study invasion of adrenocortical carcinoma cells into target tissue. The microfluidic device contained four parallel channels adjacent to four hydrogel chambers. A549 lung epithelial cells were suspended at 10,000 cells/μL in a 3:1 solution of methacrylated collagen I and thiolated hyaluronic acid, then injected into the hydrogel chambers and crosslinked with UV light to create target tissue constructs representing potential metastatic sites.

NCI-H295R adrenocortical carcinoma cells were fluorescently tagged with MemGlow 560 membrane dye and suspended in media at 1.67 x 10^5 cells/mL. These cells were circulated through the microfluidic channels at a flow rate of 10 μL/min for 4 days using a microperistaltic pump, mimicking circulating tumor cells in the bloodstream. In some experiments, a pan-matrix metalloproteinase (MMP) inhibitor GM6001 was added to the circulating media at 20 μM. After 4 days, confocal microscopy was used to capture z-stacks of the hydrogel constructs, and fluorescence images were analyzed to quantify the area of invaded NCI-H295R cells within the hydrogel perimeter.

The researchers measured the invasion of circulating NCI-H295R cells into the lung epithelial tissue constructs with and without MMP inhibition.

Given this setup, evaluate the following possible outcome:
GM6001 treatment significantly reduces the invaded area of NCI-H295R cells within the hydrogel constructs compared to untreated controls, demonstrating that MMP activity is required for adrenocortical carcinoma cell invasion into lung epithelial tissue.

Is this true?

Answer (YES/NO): NO